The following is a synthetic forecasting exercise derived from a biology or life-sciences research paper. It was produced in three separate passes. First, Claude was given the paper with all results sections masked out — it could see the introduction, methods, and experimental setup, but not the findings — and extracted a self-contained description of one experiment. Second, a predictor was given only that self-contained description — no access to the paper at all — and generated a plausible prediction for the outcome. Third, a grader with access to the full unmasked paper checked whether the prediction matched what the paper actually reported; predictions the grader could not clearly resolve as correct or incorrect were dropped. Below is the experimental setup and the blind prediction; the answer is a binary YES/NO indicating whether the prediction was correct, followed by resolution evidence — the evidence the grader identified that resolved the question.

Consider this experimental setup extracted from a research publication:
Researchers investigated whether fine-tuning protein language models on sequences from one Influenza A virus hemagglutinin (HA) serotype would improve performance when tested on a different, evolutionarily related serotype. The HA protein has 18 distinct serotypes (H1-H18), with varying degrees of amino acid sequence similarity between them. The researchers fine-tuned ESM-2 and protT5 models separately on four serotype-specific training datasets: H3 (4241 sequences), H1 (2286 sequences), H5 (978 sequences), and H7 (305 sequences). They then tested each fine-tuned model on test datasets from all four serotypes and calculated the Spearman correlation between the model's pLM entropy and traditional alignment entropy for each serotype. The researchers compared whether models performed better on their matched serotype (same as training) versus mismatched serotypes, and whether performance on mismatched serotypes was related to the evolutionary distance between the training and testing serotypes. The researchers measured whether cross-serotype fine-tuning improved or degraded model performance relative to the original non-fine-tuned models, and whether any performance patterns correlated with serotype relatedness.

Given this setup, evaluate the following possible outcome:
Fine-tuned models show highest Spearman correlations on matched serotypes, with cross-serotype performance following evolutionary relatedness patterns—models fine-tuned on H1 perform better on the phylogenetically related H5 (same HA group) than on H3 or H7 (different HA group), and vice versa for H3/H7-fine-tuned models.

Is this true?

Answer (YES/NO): YES